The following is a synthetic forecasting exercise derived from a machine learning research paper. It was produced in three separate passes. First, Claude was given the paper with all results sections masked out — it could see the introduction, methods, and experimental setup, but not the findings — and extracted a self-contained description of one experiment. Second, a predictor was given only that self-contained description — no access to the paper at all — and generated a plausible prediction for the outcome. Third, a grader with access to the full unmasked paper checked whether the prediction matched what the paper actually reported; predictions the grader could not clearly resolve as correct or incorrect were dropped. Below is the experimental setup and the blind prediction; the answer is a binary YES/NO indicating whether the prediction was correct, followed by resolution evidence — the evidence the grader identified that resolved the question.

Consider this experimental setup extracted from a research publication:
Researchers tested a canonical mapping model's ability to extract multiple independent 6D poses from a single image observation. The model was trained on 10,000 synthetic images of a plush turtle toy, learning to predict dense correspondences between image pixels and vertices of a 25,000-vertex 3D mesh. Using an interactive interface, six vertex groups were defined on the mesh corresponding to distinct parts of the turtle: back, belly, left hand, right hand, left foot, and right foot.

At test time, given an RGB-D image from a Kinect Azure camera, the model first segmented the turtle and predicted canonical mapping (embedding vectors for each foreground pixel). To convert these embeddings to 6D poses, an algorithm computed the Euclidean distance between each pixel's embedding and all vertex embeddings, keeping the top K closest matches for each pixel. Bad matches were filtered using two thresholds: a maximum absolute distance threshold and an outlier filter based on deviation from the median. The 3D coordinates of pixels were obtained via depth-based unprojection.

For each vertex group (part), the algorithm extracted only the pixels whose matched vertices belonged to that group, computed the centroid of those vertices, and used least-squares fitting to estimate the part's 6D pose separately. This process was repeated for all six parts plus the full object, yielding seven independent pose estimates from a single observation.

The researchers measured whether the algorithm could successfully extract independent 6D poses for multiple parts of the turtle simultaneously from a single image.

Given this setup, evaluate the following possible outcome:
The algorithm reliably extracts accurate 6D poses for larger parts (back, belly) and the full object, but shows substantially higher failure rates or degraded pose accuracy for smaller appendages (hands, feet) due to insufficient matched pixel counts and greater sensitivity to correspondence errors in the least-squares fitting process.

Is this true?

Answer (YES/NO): NO